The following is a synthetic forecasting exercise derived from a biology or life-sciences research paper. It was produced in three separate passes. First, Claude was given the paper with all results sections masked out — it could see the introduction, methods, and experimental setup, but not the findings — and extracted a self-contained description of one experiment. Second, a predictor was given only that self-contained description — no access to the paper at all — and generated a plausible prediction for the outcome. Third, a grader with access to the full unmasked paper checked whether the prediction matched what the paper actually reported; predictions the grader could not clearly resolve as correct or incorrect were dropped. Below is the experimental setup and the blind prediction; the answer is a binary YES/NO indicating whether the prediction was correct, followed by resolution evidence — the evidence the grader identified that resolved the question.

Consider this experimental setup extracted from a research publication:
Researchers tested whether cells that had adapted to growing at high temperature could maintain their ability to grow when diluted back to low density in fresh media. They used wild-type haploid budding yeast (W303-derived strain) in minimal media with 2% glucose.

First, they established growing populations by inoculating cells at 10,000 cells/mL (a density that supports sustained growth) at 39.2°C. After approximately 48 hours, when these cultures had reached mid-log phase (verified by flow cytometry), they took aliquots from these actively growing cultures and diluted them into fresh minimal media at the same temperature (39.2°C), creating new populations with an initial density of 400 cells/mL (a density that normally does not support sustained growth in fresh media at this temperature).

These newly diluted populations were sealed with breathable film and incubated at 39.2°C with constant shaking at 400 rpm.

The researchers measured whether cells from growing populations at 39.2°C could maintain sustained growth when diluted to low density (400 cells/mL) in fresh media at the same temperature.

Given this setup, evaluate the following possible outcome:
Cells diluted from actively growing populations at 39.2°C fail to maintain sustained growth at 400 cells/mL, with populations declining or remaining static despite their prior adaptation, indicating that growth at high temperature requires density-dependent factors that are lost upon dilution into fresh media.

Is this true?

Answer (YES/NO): YES